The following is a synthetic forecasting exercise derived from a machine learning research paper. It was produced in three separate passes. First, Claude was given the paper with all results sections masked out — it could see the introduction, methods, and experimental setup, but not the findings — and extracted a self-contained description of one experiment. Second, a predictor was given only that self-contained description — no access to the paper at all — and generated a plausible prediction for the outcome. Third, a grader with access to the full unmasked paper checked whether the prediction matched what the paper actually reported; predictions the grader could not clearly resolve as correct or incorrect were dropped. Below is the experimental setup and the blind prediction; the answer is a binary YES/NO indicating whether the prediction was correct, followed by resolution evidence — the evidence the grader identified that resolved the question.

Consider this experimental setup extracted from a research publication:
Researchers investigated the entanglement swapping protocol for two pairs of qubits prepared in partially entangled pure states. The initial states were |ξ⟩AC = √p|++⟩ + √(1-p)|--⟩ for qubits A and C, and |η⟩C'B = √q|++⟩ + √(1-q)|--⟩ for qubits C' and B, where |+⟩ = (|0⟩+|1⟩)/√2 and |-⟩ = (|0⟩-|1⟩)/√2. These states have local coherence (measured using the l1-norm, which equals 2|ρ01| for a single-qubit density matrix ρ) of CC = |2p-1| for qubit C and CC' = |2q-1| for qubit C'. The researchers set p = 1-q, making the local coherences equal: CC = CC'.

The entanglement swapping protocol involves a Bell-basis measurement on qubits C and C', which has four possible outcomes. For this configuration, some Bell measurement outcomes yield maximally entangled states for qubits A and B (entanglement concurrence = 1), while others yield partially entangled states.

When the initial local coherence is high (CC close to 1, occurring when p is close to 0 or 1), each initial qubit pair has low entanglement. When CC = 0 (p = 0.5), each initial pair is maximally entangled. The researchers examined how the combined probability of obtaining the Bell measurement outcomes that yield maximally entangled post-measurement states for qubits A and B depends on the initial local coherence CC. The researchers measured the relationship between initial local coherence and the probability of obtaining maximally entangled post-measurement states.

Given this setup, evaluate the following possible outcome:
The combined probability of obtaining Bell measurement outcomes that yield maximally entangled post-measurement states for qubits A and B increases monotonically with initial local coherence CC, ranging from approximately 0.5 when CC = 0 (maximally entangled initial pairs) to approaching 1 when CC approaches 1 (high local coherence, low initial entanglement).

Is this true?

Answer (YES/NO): NO